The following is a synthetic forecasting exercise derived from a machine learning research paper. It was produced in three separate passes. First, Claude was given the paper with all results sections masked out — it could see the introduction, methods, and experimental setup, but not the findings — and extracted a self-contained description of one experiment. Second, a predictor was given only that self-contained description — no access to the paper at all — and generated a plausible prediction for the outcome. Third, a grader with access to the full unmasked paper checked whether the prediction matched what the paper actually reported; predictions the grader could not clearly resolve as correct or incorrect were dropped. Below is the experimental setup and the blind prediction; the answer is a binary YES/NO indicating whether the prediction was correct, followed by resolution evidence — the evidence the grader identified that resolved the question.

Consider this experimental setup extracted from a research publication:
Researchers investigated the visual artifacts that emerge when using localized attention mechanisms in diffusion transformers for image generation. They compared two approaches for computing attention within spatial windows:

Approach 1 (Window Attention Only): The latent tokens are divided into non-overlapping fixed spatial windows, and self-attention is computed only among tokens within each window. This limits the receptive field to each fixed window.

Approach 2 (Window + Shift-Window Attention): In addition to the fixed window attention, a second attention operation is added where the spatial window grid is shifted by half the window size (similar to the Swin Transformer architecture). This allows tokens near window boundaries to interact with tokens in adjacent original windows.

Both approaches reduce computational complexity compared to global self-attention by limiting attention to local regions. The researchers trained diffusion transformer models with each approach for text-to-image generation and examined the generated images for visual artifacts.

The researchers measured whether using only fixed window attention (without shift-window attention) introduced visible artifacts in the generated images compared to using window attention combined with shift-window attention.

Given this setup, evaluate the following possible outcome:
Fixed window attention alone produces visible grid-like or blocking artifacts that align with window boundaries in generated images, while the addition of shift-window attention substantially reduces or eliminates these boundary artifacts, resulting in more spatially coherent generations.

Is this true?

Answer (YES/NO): YES